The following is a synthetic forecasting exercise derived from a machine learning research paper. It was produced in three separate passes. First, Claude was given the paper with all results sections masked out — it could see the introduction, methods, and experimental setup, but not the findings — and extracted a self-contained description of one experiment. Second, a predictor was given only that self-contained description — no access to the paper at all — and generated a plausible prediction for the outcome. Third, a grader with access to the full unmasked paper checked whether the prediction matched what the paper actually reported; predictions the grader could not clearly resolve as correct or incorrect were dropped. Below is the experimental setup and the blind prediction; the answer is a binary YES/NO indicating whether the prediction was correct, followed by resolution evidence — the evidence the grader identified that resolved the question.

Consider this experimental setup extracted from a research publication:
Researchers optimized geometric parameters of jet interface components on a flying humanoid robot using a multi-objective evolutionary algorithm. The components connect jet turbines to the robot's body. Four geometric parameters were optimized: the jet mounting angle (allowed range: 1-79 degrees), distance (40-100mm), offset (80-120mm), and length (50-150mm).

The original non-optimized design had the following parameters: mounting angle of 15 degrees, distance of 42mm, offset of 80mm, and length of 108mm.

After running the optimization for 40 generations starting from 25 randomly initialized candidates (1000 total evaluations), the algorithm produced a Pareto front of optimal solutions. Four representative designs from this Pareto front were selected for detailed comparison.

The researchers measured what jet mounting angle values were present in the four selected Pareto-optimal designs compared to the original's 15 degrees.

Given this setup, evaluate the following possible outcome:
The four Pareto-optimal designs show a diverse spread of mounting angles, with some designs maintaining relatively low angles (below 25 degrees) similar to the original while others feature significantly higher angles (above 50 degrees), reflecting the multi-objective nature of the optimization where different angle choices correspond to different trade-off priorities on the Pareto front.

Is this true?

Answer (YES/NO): NO